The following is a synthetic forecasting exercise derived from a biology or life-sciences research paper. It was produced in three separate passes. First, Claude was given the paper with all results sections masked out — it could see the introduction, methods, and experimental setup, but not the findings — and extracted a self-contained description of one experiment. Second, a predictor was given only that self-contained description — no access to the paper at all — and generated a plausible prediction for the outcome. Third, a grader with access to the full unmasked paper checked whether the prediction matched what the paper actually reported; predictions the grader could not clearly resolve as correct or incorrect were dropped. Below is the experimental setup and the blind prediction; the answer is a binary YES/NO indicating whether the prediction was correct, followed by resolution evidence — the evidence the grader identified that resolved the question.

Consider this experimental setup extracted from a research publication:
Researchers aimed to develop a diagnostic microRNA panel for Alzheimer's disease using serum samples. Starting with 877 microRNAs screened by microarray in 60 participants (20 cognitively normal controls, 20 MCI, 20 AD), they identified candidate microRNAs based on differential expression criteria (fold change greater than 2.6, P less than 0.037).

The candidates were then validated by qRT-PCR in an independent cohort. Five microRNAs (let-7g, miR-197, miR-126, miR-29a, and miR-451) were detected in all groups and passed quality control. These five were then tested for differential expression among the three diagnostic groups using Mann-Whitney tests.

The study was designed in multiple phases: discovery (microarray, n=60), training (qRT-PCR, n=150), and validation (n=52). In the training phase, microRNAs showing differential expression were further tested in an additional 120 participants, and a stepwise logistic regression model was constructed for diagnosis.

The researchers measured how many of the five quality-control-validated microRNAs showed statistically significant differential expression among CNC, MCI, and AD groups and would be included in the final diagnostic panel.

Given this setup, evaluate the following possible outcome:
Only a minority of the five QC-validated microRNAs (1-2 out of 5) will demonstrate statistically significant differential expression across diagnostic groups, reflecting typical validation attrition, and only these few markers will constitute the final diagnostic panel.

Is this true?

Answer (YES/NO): NO